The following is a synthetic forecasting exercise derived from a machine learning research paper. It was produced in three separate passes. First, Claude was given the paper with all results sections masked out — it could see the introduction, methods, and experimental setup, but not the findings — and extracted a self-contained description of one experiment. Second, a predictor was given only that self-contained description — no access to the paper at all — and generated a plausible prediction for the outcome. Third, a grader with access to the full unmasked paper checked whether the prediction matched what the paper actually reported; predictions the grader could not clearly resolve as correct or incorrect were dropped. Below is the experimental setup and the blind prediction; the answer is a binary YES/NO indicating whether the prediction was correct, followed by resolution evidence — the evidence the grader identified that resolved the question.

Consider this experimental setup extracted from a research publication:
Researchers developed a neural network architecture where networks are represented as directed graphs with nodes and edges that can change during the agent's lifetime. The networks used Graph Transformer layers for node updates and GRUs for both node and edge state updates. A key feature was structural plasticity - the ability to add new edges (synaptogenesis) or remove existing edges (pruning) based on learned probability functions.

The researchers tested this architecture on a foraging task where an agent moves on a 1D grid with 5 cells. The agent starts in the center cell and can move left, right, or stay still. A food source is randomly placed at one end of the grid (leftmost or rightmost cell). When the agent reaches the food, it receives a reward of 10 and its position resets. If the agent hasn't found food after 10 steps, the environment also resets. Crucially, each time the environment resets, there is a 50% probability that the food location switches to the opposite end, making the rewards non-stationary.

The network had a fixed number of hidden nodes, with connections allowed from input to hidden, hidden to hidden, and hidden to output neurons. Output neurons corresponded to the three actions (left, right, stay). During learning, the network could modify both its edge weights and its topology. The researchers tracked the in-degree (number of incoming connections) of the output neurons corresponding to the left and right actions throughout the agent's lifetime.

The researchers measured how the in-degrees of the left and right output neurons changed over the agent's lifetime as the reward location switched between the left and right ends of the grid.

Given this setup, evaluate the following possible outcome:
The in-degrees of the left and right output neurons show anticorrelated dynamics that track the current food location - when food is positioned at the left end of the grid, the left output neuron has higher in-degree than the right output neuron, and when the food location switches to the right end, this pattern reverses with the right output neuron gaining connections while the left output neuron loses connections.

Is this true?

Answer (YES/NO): YES